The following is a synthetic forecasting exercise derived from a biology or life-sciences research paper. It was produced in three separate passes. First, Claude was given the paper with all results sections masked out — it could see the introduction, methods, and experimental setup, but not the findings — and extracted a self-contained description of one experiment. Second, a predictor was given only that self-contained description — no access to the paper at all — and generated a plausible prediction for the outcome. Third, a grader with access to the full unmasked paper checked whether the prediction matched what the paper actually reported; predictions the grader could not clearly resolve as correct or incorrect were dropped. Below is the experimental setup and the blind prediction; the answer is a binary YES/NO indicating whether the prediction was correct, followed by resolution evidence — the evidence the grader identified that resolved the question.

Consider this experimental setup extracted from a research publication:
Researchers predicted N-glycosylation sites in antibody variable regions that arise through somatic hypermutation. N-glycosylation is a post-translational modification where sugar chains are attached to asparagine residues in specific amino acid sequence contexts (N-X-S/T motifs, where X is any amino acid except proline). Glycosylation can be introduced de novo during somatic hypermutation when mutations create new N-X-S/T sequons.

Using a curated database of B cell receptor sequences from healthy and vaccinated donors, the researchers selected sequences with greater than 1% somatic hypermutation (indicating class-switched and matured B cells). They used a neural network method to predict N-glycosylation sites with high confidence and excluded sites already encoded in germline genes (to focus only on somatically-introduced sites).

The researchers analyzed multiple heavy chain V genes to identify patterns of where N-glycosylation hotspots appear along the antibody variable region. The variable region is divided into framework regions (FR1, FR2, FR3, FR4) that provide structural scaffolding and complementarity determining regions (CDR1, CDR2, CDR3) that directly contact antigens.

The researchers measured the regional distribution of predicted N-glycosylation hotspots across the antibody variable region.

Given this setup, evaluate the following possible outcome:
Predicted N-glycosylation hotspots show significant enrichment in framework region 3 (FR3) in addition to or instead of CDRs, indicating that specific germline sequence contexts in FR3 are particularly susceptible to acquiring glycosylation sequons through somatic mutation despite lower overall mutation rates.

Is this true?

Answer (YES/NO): YES